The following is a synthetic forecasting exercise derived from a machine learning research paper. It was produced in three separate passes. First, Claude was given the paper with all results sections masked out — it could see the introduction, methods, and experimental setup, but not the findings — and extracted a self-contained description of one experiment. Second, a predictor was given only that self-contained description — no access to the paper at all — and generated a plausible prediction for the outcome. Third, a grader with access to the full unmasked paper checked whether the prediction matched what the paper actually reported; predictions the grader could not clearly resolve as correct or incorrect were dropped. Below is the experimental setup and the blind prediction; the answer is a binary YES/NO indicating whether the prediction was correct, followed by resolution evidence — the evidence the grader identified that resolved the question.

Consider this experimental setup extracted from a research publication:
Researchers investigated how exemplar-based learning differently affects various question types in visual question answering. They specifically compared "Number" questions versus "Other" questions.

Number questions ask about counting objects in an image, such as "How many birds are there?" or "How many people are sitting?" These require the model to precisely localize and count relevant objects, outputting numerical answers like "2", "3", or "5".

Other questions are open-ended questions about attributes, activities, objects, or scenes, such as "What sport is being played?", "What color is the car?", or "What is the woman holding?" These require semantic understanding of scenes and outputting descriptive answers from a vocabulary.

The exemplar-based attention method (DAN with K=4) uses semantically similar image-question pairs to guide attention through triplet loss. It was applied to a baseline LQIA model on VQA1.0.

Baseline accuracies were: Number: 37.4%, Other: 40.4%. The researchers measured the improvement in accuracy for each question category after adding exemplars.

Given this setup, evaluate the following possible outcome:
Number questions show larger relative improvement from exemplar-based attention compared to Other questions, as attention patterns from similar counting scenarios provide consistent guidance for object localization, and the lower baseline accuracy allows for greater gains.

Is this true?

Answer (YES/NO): NO